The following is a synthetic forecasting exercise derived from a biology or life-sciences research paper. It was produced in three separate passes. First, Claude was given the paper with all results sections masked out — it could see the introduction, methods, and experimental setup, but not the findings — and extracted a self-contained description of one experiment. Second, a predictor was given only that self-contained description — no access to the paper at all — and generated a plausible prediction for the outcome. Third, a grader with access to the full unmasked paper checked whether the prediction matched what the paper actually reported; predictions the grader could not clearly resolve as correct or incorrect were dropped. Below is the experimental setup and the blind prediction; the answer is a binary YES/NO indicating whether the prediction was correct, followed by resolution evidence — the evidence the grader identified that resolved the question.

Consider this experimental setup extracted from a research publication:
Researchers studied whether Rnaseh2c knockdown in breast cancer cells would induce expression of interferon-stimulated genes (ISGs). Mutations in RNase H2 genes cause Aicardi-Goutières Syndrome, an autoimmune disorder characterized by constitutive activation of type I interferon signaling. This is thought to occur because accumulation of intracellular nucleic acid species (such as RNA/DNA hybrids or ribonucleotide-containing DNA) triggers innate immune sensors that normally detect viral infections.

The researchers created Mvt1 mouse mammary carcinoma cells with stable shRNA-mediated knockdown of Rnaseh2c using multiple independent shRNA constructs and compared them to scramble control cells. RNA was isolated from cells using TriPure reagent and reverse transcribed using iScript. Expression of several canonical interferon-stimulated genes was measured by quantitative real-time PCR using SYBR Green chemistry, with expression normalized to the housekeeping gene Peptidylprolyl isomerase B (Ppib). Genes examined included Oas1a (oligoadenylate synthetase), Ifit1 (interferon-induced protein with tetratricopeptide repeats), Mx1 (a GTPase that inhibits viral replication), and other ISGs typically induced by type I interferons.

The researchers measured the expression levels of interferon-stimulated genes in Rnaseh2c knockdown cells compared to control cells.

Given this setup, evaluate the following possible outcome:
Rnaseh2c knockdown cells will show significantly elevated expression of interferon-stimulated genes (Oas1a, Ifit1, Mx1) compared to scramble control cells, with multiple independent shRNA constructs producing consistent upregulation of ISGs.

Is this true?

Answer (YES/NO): NO